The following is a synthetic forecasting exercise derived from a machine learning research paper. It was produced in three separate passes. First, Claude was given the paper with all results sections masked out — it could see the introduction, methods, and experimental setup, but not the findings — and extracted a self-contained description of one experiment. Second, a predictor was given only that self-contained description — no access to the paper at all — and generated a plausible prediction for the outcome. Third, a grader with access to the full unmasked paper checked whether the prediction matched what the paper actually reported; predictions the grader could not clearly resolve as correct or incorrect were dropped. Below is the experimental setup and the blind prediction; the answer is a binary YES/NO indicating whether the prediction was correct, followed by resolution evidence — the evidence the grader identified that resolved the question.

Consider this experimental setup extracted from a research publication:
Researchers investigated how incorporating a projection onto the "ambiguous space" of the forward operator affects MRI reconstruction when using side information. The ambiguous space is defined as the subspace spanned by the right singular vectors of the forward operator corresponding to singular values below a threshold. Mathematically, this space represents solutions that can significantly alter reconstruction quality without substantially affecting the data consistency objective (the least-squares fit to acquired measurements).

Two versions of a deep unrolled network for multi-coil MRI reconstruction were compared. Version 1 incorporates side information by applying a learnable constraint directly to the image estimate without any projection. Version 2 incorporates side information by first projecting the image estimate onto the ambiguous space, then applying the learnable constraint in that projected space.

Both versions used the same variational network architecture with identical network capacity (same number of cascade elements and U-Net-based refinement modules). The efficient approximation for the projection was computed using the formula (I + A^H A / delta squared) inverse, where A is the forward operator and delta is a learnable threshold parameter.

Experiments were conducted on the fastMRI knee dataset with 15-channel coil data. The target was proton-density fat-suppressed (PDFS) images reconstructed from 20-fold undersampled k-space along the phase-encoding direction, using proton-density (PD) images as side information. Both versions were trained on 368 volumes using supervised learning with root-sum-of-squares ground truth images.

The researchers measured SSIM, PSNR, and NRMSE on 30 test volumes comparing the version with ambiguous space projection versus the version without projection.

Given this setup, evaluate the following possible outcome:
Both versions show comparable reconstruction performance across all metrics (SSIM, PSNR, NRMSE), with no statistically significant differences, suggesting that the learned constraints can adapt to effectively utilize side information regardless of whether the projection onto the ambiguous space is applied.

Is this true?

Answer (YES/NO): NO